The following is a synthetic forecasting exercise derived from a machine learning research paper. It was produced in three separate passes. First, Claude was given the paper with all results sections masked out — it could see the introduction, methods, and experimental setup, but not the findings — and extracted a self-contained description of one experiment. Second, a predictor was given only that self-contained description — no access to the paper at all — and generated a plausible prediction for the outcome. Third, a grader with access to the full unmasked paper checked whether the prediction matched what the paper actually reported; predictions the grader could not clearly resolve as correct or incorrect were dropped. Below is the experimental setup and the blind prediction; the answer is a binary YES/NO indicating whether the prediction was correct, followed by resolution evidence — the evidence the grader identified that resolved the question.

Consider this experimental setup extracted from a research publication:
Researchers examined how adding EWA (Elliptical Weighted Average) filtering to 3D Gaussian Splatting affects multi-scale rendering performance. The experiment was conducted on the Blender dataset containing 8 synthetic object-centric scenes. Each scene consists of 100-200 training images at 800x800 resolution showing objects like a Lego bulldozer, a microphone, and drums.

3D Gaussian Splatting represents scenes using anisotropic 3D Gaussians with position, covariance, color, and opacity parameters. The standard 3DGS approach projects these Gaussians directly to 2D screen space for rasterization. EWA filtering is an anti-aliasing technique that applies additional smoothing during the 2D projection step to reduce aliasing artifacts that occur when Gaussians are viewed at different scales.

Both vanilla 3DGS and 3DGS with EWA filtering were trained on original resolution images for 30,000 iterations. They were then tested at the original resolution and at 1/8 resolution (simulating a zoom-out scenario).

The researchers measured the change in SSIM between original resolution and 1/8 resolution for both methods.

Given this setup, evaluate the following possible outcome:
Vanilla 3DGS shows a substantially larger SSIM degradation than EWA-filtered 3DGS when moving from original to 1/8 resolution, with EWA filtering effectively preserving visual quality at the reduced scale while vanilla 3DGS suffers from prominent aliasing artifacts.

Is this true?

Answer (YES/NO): YES